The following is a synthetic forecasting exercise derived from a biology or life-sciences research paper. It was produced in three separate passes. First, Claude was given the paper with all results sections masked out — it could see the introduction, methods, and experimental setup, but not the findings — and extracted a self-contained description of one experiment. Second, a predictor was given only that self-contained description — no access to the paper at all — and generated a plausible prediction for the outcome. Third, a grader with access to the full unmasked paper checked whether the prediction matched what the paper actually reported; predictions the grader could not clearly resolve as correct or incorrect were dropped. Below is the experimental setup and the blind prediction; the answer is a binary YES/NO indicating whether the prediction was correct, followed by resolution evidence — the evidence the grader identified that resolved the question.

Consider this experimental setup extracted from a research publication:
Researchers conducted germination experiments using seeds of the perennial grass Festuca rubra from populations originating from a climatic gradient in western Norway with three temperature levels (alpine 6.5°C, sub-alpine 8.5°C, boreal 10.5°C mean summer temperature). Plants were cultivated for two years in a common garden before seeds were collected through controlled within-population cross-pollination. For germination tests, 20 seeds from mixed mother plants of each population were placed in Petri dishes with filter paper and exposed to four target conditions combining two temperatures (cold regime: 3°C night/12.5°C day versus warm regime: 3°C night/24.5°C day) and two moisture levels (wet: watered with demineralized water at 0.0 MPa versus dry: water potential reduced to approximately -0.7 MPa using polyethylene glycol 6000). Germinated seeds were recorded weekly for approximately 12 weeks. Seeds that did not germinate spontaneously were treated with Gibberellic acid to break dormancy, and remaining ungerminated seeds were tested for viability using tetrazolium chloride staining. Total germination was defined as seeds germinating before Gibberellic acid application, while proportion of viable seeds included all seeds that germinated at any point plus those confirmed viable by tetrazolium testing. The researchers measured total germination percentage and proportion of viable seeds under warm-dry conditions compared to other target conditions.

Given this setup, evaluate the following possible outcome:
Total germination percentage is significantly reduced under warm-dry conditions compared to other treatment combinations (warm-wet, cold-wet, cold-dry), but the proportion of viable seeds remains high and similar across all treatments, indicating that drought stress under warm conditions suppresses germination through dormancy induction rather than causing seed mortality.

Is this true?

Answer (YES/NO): NO